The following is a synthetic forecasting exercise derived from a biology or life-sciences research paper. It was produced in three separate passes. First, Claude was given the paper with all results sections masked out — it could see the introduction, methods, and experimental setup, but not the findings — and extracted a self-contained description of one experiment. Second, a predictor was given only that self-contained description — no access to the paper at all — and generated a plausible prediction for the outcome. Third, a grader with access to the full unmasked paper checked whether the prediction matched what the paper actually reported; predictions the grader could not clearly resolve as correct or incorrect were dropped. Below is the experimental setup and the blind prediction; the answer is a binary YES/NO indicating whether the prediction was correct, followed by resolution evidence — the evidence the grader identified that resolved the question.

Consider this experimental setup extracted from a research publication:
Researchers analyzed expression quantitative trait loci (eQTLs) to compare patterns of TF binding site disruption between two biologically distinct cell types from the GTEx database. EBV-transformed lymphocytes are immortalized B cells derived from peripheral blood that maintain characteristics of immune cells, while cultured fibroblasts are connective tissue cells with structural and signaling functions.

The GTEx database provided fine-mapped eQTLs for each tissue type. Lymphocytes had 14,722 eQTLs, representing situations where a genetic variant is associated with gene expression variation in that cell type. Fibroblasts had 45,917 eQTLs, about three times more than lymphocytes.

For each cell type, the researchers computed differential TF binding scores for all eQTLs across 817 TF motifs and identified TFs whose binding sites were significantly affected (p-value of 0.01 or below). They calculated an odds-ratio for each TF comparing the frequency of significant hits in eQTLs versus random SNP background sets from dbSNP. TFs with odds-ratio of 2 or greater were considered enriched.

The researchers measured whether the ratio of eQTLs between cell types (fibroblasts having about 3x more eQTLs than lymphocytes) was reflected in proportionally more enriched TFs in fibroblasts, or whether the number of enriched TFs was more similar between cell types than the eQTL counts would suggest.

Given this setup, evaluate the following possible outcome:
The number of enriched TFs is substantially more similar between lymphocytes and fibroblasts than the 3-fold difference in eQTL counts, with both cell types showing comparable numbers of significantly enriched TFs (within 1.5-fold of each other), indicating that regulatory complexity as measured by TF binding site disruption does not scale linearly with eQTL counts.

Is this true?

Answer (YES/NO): YES